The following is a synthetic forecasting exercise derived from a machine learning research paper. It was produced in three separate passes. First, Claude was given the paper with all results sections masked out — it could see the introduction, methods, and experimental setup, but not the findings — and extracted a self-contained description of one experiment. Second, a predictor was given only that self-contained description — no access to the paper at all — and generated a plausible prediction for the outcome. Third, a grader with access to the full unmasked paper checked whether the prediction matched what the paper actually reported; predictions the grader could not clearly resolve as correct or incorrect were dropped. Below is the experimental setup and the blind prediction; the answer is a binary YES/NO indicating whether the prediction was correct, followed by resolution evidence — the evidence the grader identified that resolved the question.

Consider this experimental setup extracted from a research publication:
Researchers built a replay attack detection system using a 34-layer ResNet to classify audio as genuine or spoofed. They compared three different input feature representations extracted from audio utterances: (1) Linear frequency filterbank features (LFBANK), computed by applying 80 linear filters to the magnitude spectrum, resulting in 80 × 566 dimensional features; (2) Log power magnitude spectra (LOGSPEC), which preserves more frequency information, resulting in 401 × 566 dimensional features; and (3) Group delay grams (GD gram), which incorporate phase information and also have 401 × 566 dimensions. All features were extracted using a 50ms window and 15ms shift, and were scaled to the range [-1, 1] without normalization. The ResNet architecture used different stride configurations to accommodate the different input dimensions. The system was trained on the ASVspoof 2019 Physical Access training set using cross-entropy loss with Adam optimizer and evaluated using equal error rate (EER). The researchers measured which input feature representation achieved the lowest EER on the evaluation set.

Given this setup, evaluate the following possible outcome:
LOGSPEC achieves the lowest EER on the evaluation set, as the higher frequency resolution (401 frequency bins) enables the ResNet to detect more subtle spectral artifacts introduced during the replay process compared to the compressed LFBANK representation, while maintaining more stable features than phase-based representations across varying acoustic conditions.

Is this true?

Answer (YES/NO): YES